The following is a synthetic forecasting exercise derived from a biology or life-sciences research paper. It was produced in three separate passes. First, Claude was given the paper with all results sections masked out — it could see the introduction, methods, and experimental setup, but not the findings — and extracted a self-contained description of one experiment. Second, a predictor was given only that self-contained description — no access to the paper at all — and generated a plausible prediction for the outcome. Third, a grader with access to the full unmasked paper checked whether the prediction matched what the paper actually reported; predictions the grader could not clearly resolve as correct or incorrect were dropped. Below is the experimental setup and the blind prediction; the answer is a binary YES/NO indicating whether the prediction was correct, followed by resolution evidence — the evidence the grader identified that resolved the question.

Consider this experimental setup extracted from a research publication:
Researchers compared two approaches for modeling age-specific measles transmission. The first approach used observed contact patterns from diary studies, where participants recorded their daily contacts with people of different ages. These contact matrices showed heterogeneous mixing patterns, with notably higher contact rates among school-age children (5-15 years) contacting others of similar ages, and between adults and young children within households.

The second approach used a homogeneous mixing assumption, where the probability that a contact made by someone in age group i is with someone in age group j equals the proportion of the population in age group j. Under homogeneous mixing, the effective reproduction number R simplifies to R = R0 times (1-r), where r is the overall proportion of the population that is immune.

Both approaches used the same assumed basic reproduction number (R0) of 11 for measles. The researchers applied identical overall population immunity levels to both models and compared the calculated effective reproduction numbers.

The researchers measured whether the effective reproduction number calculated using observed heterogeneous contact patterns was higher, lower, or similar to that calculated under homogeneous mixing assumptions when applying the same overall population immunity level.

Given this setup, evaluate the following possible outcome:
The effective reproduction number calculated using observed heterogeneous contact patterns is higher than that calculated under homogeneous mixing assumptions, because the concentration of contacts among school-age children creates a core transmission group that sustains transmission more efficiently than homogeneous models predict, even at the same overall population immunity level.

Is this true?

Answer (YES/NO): YES